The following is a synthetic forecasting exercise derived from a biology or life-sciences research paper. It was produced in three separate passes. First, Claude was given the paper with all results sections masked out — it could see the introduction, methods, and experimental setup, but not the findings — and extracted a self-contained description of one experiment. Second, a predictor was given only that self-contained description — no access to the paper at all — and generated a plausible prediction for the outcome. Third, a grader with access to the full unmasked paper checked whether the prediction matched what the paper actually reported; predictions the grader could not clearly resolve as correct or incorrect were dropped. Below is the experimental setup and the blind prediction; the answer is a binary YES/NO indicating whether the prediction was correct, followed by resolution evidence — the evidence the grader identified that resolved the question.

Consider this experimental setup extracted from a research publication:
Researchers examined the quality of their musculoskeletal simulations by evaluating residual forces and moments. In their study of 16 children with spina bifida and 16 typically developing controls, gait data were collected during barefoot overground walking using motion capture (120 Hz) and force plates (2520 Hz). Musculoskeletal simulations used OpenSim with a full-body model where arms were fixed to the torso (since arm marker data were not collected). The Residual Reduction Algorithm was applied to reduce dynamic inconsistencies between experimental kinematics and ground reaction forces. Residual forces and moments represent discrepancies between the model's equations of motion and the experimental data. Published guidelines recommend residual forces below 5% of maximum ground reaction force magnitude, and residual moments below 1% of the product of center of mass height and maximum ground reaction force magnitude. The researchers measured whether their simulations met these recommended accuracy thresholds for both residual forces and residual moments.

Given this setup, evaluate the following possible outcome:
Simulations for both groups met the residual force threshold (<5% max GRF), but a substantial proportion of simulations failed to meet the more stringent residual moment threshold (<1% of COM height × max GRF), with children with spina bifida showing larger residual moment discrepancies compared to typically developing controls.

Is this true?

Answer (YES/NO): NO